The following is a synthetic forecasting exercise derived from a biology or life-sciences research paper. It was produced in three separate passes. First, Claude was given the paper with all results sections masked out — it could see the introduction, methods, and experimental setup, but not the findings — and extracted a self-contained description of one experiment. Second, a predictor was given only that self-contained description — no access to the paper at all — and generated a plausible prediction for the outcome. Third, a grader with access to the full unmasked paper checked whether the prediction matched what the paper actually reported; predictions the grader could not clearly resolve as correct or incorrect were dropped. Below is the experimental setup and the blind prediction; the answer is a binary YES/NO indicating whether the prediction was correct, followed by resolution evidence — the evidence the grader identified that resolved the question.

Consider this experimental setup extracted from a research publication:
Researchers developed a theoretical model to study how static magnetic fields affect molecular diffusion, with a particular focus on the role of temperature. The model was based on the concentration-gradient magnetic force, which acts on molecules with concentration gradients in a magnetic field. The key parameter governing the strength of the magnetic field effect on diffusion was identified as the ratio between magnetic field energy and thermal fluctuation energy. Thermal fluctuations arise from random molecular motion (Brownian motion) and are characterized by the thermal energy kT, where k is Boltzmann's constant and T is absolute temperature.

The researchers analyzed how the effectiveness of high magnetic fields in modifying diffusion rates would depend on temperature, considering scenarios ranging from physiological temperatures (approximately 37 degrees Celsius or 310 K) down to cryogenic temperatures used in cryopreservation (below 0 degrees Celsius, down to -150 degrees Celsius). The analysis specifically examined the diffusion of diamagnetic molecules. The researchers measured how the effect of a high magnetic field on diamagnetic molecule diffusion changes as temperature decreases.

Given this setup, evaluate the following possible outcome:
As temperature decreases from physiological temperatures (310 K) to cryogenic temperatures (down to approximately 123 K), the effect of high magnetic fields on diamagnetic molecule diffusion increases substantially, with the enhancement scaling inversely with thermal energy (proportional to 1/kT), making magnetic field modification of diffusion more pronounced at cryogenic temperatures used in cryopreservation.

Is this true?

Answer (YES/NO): YES